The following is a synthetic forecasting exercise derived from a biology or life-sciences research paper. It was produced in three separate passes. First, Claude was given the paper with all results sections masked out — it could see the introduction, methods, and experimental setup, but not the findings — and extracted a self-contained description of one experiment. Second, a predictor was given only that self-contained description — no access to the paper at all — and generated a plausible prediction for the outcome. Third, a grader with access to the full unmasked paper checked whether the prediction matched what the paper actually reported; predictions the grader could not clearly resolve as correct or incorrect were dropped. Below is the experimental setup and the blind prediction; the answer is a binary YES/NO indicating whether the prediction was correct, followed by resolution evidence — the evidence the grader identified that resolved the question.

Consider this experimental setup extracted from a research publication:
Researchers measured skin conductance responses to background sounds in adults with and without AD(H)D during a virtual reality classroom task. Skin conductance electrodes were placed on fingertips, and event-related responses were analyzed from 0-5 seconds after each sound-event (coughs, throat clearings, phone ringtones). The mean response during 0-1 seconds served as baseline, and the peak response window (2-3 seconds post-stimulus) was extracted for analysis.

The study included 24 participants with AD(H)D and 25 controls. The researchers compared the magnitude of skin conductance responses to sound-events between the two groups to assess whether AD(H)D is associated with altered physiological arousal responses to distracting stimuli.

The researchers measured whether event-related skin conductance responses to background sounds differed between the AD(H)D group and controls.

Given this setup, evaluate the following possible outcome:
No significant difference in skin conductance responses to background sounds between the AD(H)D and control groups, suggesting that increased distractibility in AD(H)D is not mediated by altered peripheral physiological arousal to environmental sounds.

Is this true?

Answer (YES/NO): YES